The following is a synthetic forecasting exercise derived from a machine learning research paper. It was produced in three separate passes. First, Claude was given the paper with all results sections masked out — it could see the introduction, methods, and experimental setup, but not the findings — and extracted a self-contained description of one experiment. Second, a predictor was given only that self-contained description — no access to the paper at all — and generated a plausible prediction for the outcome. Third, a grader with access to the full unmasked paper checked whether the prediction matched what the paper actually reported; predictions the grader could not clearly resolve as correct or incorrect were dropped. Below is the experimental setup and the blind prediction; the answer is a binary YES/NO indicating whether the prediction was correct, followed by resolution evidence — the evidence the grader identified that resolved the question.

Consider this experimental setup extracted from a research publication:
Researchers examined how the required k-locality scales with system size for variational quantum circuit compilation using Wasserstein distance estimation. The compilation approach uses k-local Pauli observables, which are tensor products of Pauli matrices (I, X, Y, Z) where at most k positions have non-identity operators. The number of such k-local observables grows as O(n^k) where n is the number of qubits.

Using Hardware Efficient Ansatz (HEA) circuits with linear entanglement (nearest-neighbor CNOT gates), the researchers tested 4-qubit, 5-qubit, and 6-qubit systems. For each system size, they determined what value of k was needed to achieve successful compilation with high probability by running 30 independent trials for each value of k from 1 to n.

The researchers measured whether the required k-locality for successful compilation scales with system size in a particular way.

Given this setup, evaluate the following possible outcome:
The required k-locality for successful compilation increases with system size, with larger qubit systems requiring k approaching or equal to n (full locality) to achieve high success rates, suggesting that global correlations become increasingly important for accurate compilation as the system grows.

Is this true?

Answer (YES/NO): NO